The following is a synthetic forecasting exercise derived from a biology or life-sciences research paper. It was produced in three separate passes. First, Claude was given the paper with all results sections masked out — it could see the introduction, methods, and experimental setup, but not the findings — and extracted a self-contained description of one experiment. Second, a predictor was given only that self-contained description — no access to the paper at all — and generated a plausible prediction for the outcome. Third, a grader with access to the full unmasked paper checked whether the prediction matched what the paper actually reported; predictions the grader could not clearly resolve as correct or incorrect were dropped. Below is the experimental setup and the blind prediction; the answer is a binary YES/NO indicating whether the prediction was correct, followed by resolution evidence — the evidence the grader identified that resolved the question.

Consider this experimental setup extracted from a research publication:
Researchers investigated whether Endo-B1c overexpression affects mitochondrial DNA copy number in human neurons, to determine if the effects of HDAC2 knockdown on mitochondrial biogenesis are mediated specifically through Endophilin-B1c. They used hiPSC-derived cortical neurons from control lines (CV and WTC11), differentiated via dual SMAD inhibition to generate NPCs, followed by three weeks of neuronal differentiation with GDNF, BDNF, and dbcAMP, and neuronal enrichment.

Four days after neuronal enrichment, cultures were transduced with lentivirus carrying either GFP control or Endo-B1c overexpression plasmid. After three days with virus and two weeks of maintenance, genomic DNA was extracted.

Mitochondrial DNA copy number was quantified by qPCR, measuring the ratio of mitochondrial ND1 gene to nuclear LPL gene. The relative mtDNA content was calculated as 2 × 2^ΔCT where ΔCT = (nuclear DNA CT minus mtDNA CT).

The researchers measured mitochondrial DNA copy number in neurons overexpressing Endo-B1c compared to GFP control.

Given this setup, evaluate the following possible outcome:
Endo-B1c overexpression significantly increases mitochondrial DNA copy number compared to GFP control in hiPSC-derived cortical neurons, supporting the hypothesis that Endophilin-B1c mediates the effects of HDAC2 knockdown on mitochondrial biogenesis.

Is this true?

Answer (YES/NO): NO